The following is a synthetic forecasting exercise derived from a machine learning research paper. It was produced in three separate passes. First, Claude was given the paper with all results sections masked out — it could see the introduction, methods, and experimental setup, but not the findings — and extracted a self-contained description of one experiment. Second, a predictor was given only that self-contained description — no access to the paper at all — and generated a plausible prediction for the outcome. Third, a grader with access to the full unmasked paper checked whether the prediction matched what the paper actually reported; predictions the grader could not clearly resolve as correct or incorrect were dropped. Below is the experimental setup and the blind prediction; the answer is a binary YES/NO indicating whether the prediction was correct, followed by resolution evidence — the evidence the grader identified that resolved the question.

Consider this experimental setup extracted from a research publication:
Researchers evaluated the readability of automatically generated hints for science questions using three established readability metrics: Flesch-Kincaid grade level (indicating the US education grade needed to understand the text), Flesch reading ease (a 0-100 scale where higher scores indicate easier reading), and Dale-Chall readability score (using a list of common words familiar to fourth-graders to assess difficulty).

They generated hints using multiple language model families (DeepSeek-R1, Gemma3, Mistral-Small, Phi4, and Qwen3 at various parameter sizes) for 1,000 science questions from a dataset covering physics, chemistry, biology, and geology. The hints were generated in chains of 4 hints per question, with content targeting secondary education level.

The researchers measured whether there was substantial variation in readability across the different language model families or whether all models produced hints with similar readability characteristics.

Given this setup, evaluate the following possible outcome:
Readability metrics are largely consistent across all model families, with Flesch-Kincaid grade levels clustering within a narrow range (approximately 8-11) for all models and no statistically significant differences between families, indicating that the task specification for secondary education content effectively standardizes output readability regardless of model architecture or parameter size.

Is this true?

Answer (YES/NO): NO